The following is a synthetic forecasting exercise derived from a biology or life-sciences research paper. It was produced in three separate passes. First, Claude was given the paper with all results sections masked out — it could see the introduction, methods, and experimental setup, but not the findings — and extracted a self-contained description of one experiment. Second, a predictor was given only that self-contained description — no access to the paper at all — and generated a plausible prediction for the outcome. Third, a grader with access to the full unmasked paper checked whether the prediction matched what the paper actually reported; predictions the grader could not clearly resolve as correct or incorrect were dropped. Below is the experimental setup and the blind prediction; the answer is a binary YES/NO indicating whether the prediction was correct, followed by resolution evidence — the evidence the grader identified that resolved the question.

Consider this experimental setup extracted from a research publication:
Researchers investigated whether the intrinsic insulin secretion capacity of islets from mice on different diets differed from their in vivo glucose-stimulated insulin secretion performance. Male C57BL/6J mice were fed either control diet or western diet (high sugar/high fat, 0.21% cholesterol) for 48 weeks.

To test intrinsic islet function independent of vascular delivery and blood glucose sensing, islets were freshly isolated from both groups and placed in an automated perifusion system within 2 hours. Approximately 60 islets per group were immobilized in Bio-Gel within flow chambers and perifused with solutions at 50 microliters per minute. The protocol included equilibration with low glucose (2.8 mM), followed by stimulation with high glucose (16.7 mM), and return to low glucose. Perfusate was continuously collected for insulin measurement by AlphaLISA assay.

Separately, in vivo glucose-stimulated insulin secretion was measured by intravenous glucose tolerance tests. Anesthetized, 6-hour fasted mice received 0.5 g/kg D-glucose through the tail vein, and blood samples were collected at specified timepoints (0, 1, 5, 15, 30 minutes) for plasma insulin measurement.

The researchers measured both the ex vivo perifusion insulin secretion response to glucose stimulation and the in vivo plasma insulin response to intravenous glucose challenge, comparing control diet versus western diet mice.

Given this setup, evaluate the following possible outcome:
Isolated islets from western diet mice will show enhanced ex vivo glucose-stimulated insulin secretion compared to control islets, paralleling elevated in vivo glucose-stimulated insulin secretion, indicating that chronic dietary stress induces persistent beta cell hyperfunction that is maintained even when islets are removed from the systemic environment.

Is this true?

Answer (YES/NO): NO